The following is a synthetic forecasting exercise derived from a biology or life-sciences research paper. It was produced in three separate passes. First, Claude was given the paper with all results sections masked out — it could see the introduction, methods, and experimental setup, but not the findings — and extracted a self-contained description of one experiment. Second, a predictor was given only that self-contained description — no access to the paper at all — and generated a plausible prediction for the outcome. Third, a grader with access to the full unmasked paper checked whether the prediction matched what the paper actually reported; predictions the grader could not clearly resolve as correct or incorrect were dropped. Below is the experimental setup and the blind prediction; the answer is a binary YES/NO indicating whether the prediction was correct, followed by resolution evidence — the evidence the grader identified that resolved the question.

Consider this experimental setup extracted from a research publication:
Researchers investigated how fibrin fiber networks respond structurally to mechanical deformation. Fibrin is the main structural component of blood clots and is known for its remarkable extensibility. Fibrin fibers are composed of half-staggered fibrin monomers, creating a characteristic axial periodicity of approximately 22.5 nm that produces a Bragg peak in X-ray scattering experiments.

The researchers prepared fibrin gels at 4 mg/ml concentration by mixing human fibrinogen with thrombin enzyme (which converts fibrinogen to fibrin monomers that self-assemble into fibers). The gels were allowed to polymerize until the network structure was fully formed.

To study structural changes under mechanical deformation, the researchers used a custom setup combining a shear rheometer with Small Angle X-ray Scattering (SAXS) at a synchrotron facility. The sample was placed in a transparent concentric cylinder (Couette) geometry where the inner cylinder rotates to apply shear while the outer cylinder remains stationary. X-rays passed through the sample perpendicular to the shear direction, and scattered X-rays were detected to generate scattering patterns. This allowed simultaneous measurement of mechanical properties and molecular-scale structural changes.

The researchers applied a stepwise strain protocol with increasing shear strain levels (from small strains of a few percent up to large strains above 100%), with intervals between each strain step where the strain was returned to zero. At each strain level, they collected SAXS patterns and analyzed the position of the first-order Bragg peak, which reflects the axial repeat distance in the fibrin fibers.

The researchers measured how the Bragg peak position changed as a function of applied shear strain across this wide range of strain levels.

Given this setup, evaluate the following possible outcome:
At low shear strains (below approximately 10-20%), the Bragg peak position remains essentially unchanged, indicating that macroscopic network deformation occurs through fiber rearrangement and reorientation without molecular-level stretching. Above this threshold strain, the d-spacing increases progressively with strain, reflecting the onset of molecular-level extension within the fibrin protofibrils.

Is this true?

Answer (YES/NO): NO